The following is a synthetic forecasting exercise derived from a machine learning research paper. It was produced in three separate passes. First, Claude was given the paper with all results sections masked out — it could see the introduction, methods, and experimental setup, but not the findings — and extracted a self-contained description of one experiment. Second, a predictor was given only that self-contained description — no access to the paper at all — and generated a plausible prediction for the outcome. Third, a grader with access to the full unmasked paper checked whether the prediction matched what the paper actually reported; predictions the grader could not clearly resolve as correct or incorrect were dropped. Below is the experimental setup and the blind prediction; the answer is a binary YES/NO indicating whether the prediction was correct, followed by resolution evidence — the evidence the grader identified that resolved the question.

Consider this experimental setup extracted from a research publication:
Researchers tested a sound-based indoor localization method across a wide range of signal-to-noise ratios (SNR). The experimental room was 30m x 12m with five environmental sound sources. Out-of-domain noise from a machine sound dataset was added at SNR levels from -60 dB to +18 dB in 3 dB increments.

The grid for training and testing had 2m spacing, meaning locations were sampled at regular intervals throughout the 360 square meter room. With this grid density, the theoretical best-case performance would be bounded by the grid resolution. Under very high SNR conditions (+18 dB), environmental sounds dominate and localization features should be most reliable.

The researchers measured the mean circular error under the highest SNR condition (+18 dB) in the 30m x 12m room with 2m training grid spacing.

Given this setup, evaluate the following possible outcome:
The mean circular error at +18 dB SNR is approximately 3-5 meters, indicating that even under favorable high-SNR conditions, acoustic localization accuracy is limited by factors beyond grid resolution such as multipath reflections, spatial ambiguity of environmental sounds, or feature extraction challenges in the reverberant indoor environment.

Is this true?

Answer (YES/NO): NO